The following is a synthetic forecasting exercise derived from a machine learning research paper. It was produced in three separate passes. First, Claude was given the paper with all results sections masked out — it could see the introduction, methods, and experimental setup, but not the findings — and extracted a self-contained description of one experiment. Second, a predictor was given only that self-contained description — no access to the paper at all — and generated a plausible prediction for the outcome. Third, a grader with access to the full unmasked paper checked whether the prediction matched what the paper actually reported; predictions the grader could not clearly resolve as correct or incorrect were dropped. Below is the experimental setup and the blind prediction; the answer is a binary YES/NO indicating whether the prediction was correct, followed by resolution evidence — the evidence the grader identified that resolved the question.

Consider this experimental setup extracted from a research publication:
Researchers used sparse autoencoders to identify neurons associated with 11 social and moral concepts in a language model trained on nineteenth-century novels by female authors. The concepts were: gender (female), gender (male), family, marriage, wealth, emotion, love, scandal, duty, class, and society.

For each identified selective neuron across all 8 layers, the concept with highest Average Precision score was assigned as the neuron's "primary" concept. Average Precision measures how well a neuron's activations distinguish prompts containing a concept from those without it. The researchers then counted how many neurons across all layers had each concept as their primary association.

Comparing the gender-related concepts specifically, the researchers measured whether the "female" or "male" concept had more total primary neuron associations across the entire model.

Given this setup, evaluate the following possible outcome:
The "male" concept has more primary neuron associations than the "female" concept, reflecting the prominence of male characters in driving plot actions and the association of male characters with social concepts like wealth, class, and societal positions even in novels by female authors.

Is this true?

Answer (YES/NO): NO